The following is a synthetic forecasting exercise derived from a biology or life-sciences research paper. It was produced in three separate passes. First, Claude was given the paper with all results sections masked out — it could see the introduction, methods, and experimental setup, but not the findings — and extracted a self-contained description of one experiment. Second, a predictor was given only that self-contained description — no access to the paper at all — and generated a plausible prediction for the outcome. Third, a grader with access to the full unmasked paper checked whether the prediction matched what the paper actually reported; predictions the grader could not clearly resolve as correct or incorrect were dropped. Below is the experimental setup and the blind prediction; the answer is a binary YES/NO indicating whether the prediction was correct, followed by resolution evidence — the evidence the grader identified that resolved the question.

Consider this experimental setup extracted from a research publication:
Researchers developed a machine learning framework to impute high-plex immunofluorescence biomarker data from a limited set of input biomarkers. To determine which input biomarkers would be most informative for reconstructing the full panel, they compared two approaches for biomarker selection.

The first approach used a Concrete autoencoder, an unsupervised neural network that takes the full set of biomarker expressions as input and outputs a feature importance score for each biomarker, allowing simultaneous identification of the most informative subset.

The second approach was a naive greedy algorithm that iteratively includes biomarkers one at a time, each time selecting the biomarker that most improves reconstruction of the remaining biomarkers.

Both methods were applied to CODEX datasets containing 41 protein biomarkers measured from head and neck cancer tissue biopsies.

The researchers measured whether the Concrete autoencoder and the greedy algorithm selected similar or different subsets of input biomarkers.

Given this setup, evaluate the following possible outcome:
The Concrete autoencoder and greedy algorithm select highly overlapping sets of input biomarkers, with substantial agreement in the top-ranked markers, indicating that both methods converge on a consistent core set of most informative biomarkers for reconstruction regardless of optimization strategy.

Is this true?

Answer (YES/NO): YES